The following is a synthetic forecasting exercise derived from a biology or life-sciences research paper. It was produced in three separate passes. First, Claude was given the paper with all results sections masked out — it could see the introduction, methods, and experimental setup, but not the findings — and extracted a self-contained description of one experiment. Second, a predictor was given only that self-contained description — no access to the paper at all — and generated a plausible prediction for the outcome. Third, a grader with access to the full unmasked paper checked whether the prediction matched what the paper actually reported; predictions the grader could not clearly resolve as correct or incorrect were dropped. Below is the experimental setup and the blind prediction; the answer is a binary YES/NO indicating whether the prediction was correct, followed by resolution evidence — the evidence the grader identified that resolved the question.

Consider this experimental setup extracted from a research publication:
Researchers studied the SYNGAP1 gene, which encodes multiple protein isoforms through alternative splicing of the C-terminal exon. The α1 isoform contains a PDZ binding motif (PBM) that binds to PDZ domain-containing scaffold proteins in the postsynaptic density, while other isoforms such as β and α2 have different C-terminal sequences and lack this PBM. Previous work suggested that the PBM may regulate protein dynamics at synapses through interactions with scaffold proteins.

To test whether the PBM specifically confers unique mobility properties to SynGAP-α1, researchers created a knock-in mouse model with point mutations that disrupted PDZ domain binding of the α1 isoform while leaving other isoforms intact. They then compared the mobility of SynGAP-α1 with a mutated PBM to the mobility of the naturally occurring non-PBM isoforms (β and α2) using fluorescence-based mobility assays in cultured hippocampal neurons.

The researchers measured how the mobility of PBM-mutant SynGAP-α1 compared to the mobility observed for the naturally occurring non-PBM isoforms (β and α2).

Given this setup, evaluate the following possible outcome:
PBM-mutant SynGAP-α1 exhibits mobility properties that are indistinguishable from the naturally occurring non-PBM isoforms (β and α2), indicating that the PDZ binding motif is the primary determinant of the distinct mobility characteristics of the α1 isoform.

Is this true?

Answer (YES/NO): YES